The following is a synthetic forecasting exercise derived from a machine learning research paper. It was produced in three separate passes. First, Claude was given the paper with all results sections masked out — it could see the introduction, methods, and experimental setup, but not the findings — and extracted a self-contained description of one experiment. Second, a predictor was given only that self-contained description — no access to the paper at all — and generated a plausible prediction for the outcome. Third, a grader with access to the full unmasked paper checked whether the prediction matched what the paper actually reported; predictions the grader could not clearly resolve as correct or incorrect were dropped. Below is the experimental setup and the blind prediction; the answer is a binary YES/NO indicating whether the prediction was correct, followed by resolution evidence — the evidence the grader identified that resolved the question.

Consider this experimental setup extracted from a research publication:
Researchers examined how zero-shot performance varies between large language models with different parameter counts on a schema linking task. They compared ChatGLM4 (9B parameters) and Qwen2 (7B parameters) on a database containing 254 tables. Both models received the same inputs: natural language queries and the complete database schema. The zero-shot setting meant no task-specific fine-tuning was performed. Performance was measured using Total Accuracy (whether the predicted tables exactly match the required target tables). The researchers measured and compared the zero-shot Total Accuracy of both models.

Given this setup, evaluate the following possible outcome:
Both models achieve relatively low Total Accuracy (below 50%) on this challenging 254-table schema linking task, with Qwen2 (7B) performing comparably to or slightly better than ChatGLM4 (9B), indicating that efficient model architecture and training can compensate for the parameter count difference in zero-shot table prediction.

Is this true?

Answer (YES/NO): NO